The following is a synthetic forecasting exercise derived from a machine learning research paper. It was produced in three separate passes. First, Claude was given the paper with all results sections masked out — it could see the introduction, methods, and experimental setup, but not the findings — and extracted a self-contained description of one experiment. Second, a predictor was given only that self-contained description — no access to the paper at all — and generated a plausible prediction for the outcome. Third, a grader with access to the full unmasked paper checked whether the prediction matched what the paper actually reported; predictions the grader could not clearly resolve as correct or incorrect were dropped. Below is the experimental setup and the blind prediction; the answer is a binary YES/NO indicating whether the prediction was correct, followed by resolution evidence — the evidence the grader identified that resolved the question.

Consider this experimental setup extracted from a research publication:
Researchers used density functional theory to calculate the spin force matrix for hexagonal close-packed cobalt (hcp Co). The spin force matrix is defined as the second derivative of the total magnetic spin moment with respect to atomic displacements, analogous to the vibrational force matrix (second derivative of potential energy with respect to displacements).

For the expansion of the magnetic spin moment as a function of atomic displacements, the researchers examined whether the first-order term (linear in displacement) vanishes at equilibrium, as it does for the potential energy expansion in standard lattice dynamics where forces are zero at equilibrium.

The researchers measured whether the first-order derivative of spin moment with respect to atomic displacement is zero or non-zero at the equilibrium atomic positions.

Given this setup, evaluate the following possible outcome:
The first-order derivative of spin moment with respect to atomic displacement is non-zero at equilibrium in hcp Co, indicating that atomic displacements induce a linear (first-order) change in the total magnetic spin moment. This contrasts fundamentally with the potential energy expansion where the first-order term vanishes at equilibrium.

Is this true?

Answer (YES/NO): YES